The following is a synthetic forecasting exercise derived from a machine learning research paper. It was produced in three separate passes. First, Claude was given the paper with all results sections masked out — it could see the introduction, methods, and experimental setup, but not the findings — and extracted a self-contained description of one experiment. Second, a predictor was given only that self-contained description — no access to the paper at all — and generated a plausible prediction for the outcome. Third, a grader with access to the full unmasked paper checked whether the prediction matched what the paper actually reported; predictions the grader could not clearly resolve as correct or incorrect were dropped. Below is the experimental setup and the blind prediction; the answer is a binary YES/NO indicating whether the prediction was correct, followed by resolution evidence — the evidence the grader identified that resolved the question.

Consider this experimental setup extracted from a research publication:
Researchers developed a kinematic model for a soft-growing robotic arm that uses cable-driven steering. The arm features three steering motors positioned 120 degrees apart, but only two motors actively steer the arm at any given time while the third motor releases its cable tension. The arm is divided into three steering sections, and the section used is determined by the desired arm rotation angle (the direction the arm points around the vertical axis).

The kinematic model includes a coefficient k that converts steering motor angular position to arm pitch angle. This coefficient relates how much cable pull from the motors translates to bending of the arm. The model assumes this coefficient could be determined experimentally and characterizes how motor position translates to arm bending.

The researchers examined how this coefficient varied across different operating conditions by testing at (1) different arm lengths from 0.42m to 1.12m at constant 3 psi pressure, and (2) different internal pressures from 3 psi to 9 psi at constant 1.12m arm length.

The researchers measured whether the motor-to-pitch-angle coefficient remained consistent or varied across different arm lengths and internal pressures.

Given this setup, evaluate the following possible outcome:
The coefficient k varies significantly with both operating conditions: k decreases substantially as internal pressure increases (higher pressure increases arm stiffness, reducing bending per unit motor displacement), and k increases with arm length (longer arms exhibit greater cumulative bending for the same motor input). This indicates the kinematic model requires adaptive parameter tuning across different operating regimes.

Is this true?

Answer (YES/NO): NO